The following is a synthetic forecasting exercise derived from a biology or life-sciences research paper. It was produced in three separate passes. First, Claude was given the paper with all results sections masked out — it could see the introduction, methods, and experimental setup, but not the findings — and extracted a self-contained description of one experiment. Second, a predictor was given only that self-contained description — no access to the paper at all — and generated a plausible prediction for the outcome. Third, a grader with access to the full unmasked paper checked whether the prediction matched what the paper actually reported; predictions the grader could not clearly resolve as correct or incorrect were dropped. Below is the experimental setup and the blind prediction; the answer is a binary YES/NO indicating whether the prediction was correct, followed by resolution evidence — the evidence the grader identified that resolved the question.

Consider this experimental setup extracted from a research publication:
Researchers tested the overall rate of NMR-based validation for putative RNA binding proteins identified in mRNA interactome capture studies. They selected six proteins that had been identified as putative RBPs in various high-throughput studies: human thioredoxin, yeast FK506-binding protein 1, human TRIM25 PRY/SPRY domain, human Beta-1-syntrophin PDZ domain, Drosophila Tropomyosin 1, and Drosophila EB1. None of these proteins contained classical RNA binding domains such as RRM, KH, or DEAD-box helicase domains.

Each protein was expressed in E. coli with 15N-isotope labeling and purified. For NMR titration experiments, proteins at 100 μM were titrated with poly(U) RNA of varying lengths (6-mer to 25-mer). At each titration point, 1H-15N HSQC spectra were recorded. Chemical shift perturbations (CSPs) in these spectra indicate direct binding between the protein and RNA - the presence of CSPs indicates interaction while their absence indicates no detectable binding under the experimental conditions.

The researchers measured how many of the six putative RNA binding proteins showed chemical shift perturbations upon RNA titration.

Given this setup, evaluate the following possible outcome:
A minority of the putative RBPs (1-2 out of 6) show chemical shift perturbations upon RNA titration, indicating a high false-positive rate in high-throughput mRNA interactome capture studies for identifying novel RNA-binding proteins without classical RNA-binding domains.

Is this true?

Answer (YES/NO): NO